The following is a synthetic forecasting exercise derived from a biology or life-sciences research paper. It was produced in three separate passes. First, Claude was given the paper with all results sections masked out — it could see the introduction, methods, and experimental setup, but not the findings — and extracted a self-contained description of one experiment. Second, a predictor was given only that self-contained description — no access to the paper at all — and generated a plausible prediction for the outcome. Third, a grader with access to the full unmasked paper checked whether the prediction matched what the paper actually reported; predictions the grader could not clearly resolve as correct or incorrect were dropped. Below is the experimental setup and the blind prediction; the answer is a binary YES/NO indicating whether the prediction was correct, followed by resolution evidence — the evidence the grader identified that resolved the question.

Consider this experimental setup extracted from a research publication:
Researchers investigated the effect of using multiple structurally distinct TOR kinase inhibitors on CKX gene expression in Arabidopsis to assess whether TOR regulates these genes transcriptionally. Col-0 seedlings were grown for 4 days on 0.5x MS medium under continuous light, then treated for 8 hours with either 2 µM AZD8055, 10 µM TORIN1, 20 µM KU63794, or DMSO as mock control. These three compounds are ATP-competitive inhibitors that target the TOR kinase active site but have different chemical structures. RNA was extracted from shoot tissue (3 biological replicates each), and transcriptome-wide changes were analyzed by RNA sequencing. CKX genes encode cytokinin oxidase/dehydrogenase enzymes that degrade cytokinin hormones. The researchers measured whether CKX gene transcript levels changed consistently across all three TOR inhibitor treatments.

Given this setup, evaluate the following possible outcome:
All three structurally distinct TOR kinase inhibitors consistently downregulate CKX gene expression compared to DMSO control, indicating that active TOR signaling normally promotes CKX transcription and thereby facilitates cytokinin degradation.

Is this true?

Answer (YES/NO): NO